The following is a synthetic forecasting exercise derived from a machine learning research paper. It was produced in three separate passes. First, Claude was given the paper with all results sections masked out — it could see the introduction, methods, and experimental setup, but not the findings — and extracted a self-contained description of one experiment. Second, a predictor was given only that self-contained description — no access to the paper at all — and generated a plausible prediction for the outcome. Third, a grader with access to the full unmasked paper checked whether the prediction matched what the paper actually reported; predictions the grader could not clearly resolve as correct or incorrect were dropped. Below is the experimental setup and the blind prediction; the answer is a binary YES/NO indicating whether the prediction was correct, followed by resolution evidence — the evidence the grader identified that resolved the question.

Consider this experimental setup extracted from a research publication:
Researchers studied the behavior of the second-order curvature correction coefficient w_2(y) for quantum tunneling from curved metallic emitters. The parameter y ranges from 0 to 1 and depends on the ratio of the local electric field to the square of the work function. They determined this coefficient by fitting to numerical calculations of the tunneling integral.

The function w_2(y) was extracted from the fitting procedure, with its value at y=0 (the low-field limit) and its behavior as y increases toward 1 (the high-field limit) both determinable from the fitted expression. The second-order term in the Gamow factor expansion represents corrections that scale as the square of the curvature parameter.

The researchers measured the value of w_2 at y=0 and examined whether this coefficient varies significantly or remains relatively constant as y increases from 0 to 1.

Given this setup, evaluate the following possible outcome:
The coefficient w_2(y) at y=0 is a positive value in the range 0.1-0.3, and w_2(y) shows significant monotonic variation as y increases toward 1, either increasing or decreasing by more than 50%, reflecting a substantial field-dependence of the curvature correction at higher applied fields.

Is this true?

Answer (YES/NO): NO